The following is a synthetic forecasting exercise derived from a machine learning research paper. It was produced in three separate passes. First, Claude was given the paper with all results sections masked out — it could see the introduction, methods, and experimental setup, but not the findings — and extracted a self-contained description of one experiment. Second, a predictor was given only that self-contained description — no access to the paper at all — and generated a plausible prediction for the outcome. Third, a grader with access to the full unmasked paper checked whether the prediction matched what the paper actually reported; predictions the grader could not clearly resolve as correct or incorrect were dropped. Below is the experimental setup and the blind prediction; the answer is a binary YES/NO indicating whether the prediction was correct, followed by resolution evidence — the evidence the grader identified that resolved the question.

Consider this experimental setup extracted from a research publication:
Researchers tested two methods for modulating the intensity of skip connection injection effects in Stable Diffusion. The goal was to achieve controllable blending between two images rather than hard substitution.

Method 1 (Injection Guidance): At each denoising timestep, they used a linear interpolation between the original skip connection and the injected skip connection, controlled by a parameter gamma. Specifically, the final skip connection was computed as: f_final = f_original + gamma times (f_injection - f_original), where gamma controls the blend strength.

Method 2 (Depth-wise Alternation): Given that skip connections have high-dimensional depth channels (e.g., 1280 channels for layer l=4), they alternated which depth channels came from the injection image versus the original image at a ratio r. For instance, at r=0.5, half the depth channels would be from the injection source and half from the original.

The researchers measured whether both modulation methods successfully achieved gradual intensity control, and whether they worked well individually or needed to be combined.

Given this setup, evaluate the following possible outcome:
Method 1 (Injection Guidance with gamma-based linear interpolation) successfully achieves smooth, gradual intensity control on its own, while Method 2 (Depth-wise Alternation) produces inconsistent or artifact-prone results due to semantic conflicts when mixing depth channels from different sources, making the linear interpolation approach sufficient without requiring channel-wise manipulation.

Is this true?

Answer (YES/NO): NO